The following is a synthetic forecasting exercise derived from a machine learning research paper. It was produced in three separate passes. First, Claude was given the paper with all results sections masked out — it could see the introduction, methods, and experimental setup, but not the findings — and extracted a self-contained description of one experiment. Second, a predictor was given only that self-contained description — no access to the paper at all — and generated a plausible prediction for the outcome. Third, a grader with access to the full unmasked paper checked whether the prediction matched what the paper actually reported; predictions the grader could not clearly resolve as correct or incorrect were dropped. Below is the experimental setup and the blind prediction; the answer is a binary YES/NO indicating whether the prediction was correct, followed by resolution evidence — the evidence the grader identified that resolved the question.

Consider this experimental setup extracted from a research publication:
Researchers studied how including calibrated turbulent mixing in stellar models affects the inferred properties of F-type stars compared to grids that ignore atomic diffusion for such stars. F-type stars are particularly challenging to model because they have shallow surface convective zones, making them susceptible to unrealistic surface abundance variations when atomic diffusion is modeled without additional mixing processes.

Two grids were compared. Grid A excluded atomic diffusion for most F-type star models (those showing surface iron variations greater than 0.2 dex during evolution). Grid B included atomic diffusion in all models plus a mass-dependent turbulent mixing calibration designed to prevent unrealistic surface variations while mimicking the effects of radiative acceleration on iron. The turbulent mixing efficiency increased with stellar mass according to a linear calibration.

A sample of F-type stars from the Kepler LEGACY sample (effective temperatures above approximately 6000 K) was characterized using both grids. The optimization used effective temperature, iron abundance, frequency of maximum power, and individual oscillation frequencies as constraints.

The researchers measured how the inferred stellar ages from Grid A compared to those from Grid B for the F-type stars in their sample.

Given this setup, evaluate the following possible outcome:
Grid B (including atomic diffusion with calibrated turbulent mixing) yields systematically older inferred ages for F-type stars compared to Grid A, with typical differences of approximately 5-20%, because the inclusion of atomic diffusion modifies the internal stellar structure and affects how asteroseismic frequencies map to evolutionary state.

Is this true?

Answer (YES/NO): NO